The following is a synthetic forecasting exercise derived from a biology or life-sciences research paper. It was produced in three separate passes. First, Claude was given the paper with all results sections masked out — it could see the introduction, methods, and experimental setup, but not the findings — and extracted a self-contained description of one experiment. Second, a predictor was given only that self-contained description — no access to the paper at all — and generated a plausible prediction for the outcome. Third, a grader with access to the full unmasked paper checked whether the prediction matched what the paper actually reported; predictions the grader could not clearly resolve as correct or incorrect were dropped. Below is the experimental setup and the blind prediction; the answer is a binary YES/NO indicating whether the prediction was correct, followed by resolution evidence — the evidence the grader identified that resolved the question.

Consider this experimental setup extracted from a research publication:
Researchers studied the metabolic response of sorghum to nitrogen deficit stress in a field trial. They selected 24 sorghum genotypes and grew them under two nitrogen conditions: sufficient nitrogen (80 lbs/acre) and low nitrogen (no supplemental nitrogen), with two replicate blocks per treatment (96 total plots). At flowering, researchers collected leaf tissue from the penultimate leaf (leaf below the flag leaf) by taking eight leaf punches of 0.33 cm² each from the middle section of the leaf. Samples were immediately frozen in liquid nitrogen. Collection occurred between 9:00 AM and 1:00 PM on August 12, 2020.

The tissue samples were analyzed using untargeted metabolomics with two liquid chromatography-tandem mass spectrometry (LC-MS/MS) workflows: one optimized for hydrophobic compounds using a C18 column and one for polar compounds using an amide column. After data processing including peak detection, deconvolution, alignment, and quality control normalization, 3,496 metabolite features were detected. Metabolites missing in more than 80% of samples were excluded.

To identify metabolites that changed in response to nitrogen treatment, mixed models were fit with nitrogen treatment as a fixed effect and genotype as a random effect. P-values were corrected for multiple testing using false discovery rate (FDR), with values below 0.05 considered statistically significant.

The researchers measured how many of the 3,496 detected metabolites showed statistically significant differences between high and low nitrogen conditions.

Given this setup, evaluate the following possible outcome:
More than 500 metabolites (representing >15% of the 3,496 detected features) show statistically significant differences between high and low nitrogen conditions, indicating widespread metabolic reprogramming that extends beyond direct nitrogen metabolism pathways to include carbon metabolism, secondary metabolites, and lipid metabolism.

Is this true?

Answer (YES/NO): NO